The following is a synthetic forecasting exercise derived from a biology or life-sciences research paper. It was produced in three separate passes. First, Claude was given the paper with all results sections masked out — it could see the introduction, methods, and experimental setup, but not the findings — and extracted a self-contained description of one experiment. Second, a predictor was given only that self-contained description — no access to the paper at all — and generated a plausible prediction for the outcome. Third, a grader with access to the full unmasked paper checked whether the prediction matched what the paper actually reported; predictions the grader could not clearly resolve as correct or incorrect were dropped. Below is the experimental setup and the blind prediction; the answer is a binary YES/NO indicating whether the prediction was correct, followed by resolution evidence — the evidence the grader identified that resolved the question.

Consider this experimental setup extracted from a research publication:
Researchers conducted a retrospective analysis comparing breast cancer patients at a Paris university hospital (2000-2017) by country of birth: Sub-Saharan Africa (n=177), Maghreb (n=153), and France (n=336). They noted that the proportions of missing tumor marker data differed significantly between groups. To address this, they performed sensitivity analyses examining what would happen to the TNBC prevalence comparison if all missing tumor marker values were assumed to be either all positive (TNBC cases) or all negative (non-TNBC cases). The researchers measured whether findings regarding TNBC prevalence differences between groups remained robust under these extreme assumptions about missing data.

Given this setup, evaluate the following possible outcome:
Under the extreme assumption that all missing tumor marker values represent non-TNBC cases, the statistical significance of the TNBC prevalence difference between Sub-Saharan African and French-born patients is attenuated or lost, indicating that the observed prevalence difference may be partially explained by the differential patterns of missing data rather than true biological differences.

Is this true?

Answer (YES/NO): NO